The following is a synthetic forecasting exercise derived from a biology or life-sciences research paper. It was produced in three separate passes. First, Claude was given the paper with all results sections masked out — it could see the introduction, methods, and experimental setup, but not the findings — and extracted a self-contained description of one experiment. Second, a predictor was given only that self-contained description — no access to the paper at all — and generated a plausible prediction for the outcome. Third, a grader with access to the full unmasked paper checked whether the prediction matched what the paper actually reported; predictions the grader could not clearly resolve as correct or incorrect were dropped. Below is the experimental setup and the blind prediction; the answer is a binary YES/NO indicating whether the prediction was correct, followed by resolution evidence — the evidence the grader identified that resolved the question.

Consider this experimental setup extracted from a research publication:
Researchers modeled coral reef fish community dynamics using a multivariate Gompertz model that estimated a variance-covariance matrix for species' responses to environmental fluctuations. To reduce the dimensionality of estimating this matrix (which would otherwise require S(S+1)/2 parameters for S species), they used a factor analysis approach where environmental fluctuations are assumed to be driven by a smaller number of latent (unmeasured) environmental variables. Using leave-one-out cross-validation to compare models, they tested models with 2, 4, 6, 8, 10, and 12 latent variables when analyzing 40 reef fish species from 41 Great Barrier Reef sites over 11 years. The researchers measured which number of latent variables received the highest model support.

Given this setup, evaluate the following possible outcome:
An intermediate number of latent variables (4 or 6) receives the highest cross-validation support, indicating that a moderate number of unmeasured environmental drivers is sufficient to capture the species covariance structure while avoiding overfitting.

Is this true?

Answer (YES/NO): NO